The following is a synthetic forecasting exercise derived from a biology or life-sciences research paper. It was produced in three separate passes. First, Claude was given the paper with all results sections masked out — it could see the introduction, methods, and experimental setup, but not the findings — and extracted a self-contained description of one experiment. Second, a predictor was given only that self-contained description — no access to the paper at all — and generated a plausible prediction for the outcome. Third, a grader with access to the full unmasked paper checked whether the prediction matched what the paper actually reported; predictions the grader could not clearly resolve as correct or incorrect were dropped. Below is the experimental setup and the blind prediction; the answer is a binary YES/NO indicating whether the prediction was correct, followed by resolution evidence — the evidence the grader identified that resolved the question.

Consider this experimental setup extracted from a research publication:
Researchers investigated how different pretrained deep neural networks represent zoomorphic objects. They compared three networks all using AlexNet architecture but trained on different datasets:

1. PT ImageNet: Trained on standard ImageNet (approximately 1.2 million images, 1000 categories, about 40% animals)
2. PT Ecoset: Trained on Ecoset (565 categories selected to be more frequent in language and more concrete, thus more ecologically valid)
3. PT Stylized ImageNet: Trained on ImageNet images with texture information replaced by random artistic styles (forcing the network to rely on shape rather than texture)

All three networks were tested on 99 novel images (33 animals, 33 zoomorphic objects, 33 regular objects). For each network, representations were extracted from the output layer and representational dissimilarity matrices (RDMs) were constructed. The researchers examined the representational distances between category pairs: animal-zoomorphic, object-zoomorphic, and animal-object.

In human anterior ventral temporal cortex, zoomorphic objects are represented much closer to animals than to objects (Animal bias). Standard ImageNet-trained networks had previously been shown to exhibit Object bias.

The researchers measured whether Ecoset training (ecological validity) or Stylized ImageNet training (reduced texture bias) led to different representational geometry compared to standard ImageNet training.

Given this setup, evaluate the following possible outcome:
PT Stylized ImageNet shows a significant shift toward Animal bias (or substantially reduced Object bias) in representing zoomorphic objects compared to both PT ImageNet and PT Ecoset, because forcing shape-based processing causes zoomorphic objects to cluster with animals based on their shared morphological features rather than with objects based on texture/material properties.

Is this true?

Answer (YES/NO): NO